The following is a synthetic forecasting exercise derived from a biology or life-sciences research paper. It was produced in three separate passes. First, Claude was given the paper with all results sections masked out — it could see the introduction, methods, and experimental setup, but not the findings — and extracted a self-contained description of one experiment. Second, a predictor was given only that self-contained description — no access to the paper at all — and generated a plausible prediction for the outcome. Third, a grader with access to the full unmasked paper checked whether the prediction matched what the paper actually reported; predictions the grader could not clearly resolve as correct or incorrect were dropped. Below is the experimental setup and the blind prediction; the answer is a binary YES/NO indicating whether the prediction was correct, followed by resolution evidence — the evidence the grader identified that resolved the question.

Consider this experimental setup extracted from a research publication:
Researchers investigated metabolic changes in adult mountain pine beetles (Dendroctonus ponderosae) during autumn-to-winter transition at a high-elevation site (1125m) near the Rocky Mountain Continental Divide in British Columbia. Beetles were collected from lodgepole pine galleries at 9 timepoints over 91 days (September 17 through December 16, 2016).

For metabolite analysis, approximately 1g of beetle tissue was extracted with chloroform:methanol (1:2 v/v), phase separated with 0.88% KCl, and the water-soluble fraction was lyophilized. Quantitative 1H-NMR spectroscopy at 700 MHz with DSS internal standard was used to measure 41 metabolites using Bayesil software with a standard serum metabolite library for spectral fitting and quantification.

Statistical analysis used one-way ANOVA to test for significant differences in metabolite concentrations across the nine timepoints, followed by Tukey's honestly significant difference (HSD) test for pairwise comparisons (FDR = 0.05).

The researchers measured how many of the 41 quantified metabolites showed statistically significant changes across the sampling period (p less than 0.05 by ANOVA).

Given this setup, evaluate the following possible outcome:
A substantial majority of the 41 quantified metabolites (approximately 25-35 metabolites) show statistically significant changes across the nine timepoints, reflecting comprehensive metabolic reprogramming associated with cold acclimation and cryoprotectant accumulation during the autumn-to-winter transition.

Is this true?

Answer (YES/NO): YES